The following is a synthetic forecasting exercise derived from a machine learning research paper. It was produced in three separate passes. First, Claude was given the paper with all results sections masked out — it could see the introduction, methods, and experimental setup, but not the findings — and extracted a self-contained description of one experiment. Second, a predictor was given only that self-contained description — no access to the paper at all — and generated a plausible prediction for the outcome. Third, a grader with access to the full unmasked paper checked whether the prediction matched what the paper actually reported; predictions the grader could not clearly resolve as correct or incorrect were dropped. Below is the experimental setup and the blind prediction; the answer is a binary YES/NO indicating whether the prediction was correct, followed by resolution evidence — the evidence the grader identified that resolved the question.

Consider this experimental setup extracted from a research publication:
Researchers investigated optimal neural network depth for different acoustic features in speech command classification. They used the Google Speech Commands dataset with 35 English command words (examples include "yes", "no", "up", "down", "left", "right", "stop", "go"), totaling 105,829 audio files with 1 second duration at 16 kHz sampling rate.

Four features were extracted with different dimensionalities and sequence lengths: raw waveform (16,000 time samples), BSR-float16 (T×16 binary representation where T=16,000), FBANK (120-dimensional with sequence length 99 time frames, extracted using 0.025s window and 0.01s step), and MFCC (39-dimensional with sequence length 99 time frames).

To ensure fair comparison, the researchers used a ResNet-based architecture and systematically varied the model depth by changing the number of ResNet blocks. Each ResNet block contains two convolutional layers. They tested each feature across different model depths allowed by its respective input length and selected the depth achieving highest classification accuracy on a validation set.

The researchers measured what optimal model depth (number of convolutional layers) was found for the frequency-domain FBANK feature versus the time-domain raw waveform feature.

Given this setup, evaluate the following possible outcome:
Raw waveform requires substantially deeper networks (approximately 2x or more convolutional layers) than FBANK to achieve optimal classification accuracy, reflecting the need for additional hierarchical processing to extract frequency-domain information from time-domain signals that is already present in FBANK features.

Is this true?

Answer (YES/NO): YES